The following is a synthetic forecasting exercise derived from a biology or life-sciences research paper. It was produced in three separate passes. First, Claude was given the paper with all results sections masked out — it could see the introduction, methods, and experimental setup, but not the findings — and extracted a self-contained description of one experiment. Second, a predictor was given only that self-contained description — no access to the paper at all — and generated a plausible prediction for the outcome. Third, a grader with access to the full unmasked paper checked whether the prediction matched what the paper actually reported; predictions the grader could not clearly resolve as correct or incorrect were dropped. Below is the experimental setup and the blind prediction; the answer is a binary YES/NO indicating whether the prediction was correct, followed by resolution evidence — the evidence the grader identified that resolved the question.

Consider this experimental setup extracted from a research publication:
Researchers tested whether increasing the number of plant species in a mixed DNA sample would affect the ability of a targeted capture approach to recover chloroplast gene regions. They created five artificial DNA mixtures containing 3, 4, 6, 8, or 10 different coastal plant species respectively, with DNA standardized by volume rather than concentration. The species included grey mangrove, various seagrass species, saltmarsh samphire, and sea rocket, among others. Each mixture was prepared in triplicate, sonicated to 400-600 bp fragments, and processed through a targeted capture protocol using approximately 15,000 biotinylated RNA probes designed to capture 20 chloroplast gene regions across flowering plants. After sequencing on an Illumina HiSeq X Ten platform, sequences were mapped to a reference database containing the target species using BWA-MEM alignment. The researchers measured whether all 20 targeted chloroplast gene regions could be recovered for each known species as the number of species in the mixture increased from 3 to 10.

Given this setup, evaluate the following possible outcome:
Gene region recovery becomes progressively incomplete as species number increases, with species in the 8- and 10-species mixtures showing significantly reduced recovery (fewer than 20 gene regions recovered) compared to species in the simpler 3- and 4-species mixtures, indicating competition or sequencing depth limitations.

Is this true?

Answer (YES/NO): NO